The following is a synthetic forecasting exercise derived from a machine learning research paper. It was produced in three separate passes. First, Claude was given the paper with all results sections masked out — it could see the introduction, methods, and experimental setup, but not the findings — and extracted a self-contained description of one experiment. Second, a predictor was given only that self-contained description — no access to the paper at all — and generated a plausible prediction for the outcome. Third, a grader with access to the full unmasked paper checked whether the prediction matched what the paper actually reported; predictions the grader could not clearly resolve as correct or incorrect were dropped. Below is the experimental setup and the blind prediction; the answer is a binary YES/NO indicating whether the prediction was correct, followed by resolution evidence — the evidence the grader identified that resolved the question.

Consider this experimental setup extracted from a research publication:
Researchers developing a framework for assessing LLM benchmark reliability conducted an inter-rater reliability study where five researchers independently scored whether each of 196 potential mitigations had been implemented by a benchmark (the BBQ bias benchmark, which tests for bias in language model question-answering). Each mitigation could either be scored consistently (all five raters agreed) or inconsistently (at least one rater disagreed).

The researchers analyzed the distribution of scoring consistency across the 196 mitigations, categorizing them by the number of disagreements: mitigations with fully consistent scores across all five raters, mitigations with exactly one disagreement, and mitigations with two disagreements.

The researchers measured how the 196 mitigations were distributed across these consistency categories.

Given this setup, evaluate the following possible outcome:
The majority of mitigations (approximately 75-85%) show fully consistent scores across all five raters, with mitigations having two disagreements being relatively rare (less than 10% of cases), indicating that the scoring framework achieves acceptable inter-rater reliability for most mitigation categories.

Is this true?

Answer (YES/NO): NO